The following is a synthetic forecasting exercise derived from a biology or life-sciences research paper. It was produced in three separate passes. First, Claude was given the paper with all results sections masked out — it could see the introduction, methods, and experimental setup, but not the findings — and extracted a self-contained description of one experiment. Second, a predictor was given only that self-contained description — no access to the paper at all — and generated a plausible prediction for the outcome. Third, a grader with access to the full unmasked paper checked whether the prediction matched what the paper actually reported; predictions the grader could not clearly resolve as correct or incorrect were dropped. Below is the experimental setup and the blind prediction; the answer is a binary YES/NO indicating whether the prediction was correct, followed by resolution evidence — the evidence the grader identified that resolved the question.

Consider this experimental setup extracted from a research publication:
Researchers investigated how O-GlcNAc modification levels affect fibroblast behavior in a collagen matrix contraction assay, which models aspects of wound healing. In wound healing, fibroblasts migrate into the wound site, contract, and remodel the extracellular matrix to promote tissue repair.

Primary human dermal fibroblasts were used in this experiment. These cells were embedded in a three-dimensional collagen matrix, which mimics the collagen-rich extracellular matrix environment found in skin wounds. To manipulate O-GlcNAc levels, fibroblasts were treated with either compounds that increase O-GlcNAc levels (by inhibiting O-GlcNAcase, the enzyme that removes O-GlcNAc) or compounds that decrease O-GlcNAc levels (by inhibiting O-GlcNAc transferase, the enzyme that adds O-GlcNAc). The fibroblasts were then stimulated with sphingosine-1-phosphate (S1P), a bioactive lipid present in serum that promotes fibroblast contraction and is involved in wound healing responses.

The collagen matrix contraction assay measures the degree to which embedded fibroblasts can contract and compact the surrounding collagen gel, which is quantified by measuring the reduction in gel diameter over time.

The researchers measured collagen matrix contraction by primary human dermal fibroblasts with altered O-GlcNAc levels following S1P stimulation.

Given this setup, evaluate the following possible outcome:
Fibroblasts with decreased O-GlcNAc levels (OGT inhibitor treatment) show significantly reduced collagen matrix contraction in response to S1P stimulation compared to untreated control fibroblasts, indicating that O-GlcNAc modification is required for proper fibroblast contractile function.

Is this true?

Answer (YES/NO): NO